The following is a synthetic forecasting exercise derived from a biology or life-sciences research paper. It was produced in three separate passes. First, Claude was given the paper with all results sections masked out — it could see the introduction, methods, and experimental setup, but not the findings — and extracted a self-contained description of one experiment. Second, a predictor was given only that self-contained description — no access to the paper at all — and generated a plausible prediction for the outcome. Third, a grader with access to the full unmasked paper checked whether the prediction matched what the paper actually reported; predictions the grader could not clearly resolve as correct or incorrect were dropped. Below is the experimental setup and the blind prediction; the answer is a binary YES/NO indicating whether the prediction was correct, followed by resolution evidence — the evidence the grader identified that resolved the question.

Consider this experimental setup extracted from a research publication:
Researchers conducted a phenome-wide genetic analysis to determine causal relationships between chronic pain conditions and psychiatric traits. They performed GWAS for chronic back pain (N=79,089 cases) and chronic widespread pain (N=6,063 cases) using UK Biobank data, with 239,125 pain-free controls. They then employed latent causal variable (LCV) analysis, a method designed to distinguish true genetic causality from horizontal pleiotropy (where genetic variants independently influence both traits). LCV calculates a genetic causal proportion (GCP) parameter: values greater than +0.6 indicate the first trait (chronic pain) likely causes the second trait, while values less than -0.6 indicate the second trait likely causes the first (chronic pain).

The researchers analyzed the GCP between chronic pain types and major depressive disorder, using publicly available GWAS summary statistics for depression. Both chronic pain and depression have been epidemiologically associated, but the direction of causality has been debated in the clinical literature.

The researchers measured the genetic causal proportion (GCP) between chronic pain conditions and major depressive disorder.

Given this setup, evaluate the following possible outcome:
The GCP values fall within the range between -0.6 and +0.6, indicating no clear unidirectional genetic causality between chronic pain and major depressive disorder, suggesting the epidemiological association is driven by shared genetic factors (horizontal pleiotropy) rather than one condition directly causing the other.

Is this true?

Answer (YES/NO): NO